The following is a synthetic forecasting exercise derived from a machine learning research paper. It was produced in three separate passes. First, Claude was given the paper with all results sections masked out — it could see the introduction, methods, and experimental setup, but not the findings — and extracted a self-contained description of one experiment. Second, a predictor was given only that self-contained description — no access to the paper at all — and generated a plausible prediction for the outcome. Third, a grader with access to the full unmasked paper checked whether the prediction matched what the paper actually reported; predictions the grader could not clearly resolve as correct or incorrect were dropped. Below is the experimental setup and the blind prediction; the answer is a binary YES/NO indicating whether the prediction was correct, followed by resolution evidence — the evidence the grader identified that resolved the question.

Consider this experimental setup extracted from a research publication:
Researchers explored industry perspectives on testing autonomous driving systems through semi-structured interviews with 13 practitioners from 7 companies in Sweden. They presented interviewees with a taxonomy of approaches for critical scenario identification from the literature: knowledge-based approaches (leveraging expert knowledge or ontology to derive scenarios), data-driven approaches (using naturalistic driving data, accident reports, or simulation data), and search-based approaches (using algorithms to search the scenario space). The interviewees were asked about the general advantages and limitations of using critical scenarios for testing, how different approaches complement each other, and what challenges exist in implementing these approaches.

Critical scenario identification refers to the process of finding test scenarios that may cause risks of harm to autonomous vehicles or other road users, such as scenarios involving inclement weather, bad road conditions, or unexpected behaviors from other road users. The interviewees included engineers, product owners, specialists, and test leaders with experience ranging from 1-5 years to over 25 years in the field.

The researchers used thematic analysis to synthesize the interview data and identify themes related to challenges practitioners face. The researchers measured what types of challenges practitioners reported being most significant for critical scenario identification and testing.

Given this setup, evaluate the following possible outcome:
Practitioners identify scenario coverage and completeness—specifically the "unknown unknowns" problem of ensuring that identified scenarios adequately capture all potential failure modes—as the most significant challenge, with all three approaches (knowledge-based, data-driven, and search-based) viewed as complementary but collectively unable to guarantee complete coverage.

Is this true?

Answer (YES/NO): NO